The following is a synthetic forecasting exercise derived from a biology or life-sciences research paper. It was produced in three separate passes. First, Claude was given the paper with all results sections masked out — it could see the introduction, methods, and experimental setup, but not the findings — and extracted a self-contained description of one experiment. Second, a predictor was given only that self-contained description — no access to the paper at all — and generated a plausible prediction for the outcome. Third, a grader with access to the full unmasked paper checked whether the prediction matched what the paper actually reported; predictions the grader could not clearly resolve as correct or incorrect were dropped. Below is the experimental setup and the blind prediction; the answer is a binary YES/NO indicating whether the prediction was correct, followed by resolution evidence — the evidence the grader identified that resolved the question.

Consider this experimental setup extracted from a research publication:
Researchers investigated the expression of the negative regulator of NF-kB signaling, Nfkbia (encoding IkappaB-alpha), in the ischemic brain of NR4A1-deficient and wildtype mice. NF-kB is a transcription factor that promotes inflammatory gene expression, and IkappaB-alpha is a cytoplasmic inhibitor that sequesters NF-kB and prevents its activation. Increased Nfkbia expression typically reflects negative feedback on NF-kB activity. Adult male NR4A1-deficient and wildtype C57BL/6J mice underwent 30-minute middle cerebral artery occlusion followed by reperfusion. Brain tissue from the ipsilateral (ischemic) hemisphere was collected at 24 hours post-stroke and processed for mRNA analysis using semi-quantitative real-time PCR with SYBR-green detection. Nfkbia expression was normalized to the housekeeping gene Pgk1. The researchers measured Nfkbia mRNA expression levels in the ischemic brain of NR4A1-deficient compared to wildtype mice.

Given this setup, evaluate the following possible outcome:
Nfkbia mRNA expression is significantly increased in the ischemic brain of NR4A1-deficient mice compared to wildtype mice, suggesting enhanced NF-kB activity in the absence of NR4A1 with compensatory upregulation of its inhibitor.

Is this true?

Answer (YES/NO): NO